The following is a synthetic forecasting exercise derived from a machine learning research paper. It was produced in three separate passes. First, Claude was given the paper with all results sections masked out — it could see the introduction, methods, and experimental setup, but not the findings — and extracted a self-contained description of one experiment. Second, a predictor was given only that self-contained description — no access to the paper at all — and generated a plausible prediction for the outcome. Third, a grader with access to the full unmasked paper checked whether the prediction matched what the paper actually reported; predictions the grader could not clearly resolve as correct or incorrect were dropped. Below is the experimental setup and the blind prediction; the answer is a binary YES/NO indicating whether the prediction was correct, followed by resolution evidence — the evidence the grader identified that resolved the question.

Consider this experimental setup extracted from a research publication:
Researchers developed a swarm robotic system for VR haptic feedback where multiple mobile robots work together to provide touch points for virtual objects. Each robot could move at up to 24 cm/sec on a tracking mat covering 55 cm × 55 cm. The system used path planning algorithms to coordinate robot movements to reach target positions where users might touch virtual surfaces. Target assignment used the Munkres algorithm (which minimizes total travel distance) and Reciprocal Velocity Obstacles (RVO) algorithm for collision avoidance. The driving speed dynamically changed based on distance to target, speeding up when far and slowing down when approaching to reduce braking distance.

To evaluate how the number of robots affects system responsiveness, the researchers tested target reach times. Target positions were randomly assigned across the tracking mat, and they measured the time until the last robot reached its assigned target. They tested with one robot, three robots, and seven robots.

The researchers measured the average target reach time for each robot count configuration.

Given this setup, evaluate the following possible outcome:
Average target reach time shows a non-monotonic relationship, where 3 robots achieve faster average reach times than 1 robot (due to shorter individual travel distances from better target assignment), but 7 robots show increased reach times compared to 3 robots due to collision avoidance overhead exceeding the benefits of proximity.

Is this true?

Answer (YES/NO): NO